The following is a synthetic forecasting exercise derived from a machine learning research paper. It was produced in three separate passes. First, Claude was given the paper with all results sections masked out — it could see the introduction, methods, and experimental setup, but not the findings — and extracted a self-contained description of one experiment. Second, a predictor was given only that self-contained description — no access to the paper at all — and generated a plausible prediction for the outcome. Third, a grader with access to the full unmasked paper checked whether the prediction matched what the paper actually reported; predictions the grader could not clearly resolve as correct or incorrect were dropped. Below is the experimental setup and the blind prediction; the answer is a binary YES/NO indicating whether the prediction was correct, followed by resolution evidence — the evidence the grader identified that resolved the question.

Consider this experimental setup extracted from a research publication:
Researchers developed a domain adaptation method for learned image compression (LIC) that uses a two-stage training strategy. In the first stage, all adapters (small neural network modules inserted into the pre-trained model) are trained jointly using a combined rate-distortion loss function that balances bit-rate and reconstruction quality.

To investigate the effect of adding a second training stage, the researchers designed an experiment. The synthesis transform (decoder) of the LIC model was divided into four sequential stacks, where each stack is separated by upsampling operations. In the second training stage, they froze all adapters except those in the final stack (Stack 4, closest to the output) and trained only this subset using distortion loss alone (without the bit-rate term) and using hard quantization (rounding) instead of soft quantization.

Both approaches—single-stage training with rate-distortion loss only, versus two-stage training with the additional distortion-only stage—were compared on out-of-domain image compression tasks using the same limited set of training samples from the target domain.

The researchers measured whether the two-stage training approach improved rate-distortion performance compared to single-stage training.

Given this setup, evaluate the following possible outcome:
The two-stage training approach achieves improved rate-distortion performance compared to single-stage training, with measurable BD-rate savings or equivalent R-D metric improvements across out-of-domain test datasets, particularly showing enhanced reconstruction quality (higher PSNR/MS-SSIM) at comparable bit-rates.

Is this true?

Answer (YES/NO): YES